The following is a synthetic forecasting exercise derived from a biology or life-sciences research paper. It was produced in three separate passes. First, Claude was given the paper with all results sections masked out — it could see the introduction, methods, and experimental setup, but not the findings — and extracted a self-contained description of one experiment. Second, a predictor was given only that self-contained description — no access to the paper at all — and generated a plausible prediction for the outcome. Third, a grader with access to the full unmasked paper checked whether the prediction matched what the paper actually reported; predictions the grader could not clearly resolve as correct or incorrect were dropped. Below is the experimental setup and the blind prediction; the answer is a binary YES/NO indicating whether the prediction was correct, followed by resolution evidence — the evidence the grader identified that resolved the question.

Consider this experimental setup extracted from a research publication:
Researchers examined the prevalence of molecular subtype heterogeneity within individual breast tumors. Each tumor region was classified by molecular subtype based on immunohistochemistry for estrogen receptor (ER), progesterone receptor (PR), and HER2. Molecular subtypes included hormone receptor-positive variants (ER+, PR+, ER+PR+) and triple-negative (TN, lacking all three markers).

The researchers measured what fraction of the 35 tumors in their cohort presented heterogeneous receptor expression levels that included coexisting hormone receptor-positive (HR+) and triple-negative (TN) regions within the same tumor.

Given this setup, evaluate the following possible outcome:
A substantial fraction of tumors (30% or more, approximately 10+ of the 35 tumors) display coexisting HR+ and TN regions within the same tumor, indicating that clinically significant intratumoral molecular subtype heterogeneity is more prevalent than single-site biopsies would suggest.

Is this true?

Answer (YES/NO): YES